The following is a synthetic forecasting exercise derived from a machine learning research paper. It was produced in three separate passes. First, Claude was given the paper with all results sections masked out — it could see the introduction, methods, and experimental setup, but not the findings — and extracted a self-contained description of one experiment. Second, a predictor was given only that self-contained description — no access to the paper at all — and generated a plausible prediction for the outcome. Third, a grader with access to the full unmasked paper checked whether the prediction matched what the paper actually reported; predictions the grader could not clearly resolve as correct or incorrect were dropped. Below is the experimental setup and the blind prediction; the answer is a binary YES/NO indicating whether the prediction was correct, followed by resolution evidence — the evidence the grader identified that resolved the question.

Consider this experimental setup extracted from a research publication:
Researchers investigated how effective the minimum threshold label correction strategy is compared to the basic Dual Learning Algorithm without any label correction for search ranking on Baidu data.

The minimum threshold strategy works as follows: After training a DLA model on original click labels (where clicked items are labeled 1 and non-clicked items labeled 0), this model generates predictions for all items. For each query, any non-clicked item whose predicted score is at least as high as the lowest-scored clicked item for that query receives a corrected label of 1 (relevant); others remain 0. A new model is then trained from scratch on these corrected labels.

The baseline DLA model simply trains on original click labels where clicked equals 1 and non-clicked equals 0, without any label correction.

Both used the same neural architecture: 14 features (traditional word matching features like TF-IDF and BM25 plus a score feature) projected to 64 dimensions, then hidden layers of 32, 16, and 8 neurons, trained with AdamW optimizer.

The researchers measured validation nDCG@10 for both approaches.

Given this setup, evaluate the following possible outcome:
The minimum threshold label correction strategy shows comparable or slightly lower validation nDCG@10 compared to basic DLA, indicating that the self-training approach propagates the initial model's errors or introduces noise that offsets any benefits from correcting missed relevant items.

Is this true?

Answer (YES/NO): YES